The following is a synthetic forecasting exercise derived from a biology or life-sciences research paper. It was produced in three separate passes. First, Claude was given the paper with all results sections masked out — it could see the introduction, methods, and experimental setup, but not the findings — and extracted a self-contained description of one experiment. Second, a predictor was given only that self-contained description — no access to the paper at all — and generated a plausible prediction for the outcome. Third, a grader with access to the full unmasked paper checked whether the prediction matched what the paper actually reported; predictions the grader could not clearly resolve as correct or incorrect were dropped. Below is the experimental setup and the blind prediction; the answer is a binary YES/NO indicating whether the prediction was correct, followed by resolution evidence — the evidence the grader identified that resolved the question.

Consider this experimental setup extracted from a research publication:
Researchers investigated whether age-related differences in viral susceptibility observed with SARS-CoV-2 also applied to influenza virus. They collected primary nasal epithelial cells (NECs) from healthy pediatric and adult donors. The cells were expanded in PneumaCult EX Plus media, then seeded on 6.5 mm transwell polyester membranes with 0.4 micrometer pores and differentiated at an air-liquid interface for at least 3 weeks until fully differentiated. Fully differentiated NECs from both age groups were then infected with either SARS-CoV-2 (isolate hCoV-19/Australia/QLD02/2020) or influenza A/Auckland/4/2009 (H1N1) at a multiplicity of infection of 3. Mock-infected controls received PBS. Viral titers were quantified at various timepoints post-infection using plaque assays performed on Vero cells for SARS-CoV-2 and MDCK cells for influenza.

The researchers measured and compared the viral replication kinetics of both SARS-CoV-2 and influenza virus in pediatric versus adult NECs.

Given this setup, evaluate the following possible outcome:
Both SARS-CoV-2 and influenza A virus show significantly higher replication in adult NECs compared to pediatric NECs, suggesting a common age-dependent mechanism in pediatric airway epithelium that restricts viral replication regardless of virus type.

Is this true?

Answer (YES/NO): NO